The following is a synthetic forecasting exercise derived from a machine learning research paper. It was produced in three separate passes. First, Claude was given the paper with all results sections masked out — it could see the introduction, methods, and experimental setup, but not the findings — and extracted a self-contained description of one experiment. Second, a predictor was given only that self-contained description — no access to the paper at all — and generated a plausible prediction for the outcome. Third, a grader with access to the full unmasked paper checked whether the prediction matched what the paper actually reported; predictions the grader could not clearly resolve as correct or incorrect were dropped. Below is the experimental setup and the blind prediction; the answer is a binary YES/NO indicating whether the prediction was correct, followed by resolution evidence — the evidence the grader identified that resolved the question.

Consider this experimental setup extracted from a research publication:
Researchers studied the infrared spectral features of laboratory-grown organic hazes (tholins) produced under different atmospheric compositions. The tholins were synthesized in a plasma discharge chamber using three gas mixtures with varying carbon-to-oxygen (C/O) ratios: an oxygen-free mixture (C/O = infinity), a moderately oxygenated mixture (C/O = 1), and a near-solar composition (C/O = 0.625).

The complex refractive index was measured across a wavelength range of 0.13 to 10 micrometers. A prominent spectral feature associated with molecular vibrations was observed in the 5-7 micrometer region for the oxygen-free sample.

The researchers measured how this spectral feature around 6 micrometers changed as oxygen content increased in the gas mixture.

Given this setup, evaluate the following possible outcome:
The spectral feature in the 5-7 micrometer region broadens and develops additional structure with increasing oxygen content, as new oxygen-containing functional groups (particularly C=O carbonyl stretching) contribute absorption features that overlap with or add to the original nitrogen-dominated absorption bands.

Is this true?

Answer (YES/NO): NO